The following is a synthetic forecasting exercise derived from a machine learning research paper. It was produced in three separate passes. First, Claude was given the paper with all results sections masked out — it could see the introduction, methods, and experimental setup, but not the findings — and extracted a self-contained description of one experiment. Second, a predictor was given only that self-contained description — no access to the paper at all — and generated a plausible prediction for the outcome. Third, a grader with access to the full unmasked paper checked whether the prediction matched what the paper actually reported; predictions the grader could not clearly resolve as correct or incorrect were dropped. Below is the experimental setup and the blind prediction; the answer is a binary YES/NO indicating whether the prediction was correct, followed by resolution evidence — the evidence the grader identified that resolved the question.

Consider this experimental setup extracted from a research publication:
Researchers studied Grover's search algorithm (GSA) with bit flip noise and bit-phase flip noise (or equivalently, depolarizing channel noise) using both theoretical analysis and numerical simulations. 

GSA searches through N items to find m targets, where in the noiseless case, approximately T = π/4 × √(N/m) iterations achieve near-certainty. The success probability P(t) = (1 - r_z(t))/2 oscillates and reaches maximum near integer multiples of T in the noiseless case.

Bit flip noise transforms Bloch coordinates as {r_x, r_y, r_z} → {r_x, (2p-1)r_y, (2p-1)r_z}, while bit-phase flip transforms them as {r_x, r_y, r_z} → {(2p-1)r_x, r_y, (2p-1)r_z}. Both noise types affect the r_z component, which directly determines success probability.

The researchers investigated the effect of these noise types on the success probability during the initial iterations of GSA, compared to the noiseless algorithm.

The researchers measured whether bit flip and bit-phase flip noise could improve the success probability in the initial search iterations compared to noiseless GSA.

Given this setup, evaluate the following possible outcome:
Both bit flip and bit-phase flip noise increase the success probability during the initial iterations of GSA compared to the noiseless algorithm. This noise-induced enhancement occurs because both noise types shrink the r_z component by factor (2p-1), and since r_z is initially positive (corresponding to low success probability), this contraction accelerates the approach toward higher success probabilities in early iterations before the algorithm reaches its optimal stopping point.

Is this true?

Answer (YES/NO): YES